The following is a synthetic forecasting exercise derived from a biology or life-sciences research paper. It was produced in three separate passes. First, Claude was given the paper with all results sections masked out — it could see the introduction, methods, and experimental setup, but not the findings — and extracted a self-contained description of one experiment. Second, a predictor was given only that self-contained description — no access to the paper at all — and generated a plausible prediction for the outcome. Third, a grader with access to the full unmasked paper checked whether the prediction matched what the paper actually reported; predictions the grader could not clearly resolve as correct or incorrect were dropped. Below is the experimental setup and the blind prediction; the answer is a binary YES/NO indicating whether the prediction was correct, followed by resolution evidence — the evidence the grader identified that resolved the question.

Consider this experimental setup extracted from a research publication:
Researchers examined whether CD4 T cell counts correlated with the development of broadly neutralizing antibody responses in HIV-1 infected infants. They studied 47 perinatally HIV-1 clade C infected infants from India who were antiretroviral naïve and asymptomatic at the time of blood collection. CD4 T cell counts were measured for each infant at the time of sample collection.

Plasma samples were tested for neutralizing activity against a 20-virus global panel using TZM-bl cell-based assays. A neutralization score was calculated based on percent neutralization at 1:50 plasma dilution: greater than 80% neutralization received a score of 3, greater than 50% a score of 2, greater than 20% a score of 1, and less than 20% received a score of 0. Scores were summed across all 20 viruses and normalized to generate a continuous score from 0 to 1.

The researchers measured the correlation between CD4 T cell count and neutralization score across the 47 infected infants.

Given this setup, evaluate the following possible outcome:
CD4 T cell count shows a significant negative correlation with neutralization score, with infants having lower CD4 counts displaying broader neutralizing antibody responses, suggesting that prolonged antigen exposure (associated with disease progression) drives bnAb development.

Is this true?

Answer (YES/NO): NO